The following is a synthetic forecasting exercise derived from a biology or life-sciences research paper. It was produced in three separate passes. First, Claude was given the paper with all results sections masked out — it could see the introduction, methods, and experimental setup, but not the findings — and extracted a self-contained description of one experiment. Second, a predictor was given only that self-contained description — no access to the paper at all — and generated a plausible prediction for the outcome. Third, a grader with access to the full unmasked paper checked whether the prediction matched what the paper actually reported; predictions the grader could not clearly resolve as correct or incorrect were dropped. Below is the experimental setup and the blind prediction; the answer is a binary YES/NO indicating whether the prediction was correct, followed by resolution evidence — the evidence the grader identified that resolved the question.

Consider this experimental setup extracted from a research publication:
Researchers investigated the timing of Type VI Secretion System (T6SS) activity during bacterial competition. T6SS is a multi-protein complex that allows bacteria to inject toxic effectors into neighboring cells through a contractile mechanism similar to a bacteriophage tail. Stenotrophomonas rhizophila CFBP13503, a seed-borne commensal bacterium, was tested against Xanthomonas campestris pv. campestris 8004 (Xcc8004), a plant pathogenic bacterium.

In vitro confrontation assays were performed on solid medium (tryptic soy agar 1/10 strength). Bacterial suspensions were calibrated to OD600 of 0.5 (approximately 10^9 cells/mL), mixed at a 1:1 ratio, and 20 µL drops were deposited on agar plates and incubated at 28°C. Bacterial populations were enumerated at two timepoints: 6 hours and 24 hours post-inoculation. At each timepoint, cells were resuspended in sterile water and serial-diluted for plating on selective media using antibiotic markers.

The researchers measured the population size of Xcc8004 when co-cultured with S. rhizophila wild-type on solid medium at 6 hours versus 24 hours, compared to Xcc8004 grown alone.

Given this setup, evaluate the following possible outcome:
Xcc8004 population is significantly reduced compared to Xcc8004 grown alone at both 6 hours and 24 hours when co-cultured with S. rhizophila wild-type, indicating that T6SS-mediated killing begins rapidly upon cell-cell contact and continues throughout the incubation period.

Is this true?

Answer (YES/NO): YES